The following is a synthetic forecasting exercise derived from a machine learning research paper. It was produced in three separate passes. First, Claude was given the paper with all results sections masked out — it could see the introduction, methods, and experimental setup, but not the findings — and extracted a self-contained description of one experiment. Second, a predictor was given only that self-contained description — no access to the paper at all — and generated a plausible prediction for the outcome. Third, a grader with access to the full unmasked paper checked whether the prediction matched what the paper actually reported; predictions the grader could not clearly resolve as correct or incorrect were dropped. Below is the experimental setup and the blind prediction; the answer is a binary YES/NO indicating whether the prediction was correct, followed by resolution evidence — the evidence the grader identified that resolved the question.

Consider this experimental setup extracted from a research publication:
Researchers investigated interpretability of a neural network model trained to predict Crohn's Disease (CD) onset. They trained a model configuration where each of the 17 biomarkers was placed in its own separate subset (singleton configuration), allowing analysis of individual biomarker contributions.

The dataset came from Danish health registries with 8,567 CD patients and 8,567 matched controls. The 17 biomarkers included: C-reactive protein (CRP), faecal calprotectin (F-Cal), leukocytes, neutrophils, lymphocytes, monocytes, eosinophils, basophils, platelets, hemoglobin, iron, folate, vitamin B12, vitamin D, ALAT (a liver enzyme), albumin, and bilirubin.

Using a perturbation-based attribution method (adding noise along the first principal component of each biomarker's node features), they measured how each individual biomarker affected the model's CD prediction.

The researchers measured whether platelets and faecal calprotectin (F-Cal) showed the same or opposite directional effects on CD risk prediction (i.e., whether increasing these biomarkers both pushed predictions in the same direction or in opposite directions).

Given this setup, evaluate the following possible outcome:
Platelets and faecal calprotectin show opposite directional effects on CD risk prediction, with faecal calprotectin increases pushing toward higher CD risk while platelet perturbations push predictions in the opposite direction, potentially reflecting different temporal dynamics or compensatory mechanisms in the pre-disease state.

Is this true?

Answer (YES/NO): NO